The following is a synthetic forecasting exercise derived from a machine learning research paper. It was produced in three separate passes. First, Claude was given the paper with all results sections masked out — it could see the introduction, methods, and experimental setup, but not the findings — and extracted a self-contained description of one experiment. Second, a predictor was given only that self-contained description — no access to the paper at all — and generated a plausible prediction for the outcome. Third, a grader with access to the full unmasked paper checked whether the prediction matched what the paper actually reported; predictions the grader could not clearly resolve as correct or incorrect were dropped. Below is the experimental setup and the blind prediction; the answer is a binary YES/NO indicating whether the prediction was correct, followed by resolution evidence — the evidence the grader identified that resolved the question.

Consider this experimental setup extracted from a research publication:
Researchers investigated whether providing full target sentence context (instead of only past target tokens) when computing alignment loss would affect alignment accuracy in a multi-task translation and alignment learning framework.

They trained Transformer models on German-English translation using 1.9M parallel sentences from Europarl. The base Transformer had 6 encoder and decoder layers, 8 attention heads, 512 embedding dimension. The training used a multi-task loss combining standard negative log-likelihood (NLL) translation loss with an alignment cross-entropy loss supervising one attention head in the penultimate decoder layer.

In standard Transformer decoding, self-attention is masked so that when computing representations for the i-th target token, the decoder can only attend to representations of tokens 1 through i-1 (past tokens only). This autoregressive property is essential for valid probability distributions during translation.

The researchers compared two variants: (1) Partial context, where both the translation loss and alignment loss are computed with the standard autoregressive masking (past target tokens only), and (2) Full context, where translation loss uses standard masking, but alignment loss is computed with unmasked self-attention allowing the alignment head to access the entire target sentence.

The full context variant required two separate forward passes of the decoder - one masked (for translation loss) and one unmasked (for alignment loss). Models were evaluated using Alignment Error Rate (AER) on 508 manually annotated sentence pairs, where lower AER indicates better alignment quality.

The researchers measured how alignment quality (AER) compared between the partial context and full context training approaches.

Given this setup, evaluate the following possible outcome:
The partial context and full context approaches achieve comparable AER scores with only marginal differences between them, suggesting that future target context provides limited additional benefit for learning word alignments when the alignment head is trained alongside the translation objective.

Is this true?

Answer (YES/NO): NO